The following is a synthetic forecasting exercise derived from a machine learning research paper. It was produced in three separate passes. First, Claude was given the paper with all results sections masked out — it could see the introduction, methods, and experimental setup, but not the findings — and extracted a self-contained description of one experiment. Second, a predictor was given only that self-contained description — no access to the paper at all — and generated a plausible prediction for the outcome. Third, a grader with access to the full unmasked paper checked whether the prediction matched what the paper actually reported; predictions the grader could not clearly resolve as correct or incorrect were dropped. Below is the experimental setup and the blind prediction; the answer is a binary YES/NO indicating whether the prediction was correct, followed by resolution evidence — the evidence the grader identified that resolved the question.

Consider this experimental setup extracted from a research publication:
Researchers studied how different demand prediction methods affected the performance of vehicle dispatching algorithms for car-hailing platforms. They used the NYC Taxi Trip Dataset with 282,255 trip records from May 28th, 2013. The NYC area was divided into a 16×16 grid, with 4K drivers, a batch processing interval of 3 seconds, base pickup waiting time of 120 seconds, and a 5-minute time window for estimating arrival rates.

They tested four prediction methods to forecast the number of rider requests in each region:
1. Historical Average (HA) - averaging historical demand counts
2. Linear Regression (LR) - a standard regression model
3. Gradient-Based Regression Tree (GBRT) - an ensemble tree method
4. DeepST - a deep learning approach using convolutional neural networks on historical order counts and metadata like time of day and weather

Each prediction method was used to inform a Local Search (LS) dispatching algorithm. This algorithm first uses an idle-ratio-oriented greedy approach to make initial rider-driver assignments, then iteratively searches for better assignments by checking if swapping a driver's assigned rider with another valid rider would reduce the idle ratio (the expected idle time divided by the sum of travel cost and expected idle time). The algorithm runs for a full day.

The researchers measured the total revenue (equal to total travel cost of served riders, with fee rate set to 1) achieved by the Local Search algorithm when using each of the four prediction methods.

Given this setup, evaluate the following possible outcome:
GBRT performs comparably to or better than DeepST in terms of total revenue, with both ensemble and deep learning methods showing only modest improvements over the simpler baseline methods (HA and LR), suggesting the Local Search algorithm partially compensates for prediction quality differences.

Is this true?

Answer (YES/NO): NO